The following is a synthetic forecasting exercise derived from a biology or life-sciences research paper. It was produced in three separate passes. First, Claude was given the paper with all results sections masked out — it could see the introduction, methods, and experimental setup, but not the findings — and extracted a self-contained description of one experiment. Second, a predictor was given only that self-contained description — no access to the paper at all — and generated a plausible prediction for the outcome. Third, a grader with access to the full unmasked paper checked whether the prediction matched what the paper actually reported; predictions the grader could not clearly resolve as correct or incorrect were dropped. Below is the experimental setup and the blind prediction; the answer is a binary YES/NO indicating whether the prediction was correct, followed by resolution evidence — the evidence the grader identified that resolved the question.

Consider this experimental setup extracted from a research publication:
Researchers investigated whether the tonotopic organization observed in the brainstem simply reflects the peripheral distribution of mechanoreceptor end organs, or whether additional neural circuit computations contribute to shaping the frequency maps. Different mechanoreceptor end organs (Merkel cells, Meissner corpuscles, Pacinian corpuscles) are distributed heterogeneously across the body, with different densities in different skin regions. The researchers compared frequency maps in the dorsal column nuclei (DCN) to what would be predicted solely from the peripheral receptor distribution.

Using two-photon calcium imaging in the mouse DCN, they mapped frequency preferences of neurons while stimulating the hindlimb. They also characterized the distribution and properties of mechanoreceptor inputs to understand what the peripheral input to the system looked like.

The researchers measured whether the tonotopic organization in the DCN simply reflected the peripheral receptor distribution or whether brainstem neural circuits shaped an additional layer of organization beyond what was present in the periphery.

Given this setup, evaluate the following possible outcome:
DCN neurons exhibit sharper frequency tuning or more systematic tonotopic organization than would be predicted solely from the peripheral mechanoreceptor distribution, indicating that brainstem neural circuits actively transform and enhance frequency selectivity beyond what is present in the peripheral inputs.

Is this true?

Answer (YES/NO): YES